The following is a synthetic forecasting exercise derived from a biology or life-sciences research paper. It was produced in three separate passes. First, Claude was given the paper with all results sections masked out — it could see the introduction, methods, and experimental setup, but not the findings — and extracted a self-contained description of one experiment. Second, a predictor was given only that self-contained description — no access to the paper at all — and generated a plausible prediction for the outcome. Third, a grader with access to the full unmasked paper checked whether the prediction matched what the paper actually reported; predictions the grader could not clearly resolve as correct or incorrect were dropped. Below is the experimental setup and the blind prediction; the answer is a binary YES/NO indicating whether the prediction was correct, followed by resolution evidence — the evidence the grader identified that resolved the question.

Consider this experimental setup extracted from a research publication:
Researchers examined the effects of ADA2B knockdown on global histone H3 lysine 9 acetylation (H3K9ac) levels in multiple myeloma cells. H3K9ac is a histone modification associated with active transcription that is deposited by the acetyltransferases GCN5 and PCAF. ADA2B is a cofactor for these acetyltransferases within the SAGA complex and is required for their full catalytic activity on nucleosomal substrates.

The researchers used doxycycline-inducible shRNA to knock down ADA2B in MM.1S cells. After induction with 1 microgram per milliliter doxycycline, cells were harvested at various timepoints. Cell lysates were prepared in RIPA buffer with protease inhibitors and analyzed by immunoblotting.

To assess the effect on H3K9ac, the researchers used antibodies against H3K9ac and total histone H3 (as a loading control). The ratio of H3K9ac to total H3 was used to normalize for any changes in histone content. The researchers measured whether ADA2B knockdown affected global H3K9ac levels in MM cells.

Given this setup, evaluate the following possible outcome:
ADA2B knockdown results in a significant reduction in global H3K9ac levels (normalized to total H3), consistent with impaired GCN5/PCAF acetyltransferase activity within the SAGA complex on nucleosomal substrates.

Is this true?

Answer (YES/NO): YES